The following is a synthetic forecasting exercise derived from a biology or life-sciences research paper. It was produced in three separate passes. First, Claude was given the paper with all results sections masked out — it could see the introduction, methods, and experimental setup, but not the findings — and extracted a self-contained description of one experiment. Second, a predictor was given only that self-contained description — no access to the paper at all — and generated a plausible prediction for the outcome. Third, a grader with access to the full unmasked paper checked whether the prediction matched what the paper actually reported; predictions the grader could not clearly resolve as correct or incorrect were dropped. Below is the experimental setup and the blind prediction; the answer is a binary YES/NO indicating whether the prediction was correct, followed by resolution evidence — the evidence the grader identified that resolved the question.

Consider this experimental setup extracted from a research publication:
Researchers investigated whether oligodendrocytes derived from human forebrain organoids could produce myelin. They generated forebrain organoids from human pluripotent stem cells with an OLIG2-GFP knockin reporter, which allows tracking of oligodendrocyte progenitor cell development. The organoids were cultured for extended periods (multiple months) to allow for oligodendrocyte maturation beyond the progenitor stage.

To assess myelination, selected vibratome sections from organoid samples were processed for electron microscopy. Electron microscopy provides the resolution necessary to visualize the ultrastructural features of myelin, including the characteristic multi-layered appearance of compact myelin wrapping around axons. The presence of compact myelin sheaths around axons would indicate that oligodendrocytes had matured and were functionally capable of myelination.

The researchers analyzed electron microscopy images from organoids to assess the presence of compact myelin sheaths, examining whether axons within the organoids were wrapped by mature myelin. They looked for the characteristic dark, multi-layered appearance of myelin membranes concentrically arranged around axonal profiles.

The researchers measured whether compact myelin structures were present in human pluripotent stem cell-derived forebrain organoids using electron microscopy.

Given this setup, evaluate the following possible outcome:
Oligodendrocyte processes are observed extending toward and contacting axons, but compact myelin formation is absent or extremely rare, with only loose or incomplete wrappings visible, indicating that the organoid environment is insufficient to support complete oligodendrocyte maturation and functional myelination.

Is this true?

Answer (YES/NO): NO